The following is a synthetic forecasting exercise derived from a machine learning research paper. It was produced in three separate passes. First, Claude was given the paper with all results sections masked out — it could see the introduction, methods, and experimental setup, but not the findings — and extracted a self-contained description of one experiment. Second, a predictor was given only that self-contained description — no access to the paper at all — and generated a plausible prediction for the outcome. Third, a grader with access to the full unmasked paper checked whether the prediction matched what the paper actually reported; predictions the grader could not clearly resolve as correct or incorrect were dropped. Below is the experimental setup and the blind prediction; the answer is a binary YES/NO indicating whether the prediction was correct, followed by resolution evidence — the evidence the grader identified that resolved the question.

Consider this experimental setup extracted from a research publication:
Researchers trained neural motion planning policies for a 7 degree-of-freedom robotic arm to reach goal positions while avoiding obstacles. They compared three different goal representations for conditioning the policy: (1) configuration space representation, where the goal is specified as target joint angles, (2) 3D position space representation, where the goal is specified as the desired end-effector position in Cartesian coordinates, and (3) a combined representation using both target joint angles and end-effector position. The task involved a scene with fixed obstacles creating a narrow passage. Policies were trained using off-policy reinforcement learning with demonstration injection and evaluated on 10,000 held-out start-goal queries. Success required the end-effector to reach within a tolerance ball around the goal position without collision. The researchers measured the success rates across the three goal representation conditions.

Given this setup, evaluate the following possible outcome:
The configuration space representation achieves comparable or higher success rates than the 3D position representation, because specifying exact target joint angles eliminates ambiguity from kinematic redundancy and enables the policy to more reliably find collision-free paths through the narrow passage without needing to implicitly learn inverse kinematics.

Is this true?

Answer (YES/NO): NO